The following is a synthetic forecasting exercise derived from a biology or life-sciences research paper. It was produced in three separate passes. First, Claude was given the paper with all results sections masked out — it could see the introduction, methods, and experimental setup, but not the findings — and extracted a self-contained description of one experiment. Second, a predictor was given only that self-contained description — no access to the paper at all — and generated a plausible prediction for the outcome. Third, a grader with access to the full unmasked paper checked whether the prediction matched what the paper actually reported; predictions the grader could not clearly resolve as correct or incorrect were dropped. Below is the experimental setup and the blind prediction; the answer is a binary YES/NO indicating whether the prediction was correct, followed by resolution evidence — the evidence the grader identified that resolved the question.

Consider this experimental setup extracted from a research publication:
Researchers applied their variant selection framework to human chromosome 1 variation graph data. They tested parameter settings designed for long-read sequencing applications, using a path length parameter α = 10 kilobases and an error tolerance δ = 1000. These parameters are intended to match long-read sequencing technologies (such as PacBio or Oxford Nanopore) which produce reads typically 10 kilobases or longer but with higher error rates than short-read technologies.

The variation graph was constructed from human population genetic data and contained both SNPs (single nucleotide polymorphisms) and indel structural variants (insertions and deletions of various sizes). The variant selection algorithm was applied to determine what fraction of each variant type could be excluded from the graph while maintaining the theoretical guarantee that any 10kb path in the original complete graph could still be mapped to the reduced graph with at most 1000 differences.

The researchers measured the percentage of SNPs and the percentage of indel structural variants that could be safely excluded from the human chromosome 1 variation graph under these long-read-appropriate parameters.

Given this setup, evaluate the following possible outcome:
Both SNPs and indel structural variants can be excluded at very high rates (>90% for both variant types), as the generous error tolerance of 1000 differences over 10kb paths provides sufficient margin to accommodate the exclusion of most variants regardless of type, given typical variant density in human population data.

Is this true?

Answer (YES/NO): NO